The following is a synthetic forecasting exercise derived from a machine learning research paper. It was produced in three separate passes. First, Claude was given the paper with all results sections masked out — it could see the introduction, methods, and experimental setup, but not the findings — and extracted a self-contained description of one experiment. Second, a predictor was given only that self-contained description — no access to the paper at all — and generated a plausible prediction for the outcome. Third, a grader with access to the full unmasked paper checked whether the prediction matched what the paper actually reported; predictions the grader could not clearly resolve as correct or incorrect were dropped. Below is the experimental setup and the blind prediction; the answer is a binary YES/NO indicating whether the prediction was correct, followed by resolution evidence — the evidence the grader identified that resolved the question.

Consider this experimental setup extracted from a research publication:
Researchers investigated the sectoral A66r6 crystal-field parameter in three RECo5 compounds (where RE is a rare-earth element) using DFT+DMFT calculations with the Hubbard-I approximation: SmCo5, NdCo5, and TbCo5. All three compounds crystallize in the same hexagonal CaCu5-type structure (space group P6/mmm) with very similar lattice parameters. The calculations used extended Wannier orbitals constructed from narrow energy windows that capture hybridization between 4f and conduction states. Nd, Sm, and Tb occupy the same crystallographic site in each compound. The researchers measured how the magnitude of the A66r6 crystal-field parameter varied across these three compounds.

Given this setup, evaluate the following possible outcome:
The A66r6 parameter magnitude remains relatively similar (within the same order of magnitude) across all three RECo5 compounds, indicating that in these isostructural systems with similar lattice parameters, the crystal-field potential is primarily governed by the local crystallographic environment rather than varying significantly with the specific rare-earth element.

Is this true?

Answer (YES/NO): NO